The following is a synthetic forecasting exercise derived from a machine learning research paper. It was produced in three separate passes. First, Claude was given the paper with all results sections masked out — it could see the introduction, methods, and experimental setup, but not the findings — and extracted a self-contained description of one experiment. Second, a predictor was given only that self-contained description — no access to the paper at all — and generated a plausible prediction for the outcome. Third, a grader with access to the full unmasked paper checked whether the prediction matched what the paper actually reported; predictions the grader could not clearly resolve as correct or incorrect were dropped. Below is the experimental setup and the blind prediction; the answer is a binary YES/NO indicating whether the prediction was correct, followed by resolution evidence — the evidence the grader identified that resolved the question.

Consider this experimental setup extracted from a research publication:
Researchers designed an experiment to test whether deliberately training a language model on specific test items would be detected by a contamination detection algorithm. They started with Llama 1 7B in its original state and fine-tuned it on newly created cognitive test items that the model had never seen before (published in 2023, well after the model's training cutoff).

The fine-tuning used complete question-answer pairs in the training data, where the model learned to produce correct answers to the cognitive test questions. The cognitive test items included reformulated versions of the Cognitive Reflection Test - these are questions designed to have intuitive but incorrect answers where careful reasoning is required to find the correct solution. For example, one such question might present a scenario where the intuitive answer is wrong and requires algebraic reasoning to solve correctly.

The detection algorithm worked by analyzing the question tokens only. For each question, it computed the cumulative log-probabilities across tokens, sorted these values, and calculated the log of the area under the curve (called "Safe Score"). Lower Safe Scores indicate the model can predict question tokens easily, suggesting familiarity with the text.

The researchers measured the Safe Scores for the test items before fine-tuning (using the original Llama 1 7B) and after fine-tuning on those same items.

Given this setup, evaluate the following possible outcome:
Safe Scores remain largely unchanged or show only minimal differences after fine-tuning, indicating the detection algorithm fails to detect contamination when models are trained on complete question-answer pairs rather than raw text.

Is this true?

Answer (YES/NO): NO